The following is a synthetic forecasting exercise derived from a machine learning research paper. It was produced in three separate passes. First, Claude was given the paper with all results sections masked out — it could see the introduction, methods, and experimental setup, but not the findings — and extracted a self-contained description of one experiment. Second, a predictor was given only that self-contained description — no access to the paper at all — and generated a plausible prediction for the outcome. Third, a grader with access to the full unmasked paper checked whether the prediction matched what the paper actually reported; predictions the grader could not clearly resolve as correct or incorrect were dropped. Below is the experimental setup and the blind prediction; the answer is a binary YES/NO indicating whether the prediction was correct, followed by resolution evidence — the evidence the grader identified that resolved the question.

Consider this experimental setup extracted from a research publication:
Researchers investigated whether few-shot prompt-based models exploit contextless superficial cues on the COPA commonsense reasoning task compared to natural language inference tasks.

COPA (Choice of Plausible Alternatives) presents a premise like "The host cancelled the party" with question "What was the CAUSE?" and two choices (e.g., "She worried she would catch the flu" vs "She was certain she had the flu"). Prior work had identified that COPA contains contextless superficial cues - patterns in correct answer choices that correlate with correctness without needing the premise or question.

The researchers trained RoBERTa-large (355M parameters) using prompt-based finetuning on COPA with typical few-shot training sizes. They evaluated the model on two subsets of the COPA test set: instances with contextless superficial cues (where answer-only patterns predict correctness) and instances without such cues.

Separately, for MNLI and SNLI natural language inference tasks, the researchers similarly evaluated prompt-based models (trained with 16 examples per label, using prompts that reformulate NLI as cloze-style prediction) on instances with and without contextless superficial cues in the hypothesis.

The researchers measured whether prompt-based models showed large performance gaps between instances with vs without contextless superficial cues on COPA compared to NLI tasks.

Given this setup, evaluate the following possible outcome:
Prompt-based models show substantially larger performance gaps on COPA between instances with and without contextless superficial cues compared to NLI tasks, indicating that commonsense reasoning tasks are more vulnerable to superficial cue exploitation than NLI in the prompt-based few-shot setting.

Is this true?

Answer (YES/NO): NO